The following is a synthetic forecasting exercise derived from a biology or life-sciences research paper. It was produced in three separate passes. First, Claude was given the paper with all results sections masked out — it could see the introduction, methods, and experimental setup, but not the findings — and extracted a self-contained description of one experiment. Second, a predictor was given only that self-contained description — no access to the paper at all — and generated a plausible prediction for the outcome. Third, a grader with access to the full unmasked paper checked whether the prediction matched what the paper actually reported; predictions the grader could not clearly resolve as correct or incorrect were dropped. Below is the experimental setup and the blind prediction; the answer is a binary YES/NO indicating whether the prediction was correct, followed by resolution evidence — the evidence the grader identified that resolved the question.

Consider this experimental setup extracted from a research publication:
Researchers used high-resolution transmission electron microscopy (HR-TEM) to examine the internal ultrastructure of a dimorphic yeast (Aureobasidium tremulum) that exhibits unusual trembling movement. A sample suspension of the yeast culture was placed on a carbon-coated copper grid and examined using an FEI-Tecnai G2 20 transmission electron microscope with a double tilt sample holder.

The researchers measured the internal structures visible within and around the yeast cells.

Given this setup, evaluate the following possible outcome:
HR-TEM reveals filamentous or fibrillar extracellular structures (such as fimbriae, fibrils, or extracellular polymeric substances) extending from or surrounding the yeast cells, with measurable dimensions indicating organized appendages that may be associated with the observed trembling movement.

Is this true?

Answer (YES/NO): NO